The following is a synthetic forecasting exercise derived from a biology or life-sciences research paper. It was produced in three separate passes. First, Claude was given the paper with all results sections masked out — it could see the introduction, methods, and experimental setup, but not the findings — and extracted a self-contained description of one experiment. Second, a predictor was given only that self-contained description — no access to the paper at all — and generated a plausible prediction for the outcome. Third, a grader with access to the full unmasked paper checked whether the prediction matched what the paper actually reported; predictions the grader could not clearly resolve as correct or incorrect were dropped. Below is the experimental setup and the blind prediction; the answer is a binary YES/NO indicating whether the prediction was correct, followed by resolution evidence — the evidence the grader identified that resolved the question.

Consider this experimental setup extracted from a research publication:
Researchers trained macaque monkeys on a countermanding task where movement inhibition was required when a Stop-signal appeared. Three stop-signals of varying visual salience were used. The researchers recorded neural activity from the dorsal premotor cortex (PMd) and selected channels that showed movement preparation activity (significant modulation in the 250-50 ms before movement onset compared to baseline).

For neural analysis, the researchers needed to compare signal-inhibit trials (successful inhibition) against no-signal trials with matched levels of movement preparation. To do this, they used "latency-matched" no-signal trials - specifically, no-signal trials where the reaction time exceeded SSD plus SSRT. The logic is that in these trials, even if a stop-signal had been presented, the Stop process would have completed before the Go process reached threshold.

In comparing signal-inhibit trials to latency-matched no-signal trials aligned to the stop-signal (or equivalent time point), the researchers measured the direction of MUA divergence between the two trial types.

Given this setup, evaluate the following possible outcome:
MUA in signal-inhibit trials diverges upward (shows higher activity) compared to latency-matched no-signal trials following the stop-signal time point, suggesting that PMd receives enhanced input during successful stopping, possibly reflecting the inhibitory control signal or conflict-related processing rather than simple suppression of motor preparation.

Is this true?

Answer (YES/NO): NO